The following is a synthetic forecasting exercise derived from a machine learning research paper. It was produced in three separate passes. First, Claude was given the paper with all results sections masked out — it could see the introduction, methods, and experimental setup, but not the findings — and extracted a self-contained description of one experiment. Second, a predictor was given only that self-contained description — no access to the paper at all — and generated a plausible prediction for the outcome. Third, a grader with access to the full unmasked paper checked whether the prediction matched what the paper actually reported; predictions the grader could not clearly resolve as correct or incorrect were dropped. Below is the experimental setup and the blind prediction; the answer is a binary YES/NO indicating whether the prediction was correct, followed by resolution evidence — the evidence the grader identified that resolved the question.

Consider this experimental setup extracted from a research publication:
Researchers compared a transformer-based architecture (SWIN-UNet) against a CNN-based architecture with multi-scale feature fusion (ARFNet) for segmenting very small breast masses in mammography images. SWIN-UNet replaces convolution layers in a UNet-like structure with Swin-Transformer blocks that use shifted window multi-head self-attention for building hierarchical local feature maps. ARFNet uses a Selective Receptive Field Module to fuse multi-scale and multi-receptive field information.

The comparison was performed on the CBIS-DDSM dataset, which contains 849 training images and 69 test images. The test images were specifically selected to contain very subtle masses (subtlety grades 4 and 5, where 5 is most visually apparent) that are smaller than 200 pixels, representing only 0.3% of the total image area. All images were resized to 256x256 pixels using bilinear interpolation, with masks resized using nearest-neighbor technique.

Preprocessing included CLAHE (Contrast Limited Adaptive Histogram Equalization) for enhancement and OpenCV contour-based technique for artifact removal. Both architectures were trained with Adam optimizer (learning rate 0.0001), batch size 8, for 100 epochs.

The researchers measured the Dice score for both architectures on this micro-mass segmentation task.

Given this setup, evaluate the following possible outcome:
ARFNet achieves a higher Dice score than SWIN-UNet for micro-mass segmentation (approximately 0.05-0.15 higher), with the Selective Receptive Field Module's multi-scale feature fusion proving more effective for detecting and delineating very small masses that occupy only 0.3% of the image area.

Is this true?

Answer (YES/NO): NO